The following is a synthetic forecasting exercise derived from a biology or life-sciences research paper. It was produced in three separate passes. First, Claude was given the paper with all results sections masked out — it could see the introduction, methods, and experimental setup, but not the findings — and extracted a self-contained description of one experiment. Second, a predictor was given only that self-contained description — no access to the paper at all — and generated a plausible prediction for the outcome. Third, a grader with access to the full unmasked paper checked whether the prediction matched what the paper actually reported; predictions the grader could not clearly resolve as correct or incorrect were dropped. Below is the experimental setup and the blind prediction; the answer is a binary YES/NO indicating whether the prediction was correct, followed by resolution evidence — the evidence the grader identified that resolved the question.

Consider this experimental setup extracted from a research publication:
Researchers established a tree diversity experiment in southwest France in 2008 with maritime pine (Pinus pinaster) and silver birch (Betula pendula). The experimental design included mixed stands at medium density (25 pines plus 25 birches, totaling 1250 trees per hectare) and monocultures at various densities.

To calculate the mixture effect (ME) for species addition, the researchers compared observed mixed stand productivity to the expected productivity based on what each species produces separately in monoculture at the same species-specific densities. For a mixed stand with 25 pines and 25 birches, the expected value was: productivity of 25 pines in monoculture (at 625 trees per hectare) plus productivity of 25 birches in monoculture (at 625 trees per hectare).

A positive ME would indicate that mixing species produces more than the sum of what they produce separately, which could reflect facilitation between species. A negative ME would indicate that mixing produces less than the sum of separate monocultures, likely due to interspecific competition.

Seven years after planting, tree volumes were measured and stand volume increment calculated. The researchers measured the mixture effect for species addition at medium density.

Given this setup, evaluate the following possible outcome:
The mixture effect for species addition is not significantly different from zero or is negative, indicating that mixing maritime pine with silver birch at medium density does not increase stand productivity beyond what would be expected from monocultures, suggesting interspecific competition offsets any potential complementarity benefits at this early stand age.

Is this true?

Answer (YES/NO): YES